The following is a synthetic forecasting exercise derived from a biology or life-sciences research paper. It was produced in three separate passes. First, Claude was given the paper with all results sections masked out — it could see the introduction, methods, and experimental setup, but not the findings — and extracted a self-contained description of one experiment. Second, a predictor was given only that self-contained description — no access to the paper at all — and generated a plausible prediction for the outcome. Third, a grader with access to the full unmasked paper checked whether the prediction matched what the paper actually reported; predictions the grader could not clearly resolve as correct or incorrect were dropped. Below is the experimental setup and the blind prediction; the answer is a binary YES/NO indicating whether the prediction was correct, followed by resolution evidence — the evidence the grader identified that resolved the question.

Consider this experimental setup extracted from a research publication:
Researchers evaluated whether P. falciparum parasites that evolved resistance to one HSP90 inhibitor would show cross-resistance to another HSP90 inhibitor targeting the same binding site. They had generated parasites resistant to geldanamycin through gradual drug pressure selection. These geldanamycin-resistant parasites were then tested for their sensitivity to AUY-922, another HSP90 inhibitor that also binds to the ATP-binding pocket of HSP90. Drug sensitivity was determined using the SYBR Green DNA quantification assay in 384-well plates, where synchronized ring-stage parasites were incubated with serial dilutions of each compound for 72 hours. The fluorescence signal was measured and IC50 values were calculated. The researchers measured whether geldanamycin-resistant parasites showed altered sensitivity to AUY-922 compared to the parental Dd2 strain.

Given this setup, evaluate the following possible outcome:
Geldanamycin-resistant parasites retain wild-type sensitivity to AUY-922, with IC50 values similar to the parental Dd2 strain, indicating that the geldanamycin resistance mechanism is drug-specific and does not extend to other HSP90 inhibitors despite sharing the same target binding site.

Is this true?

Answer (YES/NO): YES